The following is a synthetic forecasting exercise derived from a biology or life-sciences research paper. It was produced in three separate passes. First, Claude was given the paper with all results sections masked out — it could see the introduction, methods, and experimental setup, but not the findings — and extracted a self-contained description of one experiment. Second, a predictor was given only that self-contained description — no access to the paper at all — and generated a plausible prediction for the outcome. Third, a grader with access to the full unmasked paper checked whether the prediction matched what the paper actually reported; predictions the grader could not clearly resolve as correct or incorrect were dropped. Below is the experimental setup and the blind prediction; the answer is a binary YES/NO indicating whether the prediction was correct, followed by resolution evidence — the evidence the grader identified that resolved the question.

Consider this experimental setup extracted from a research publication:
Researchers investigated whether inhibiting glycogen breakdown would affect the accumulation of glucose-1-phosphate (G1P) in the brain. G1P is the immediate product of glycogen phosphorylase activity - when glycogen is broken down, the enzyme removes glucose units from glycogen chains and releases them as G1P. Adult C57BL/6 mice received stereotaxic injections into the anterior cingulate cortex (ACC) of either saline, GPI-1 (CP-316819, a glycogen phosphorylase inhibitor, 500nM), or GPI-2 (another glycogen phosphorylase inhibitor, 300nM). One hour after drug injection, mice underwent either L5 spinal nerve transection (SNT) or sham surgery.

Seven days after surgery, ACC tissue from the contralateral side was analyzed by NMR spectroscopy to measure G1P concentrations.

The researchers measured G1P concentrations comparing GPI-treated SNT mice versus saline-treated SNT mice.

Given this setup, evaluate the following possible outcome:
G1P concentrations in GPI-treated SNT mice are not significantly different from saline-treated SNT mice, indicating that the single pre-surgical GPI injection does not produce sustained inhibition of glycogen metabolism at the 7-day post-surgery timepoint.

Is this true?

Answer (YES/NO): NO